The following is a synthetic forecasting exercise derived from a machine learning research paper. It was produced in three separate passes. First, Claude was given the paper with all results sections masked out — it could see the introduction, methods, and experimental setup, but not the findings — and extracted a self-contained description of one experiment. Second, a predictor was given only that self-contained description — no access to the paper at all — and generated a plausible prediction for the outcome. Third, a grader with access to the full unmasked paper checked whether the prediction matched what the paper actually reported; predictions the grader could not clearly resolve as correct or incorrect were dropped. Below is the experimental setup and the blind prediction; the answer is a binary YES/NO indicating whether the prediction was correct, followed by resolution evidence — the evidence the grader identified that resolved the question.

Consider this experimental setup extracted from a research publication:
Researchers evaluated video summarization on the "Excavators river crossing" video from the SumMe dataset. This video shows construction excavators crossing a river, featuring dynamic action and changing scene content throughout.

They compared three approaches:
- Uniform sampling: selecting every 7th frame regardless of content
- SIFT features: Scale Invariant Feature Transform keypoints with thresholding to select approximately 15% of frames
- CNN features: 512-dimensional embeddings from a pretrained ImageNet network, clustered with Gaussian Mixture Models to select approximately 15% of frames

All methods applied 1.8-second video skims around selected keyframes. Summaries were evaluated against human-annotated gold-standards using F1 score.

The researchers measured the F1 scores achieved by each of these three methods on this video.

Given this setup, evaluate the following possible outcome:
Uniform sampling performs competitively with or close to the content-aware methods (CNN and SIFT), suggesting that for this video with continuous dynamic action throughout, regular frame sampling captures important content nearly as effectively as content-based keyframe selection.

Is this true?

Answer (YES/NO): YES